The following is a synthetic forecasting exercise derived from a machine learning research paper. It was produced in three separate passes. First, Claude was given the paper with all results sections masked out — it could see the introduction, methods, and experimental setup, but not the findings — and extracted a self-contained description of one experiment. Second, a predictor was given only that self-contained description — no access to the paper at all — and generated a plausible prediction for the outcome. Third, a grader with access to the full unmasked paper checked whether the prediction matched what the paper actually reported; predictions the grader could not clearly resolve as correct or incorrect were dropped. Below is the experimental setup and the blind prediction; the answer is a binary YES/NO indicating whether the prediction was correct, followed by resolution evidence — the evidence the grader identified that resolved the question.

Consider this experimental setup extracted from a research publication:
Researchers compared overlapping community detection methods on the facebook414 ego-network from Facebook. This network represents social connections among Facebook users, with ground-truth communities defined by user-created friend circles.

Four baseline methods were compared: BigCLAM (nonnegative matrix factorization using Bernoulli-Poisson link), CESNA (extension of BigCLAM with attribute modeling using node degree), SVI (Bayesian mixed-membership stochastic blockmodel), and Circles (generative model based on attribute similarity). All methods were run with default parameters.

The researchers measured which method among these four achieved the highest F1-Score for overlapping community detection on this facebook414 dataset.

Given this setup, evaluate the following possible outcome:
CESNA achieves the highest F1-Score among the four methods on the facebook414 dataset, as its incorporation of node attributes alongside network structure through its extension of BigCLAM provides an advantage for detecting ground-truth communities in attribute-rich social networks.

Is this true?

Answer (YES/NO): YES